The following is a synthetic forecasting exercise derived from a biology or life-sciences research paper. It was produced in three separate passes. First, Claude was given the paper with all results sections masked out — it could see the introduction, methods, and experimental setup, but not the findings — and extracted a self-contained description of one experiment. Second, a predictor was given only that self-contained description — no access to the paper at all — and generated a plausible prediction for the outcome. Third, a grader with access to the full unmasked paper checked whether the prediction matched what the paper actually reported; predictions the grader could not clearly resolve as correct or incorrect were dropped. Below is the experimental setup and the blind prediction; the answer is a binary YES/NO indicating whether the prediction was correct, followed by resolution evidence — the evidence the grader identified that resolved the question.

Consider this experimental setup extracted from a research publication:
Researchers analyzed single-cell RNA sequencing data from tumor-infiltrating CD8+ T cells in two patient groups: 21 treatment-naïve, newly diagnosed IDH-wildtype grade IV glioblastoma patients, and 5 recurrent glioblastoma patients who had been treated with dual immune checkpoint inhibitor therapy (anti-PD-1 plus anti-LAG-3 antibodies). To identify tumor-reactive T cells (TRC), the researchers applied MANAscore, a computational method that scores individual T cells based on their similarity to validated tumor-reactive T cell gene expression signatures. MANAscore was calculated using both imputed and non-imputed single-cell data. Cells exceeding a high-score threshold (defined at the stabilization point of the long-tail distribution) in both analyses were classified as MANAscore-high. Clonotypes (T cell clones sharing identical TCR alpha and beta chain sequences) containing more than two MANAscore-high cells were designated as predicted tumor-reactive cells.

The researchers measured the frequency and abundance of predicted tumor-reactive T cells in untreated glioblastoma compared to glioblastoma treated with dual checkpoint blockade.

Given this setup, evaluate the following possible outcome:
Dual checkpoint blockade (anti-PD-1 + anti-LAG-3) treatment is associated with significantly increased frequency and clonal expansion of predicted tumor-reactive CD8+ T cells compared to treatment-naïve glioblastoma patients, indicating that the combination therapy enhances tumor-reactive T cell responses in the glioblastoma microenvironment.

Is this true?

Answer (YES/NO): YES